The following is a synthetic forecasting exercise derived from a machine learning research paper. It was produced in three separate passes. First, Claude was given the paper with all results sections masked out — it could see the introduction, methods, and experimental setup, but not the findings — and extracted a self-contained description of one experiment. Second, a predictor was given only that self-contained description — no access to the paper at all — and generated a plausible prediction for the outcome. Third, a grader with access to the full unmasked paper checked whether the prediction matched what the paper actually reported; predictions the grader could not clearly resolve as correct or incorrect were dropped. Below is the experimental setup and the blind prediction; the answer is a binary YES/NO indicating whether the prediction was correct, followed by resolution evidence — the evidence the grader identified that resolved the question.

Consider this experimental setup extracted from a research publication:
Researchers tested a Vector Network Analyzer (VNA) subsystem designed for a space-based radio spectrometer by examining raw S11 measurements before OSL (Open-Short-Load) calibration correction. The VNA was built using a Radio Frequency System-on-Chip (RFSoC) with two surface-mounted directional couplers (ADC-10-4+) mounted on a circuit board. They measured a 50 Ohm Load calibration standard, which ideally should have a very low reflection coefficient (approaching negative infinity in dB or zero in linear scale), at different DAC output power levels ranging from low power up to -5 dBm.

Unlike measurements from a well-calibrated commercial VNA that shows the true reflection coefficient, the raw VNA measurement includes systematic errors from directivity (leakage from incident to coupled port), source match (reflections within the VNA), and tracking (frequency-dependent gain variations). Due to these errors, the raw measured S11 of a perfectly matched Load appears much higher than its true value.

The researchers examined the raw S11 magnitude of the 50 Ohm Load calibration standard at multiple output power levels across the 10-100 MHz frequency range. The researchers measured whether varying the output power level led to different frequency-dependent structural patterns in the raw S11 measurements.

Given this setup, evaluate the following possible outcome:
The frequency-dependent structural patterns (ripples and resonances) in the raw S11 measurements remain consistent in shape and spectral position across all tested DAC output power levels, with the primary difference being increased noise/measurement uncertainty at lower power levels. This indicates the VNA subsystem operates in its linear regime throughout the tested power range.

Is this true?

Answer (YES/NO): NO